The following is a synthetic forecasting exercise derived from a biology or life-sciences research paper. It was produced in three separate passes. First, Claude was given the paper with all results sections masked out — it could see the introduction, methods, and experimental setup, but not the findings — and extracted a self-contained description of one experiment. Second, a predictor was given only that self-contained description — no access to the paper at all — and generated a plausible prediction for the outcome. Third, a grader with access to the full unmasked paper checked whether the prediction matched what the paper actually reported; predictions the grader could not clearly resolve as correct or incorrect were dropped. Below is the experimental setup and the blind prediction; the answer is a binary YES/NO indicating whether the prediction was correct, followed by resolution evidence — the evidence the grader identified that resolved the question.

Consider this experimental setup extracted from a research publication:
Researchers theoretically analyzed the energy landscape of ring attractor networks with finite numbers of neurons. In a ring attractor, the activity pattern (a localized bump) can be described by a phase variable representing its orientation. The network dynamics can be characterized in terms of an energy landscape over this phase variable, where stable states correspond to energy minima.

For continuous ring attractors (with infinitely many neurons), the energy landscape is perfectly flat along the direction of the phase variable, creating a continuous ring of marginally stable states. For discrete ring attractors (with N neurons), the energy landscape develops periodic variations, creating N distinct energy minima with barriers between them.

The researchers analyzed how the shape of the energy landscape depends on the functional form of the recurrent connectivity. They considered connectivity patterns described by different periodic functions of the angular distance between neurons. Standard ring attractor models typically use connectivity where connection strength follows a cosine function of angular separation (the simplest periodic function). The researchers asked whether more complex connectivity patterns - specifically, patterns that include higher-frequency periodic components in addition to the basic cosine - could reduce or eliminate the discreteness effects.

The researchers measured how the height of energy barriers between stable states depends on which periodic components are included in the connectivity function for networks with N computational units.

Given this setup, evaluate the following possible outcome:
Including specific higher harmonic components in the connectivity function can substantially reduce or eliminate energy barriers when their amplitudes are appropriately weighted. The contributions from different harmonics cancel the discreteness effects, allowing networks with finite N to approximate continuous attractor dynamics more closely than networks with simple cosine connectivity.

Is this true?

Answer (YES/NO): NO